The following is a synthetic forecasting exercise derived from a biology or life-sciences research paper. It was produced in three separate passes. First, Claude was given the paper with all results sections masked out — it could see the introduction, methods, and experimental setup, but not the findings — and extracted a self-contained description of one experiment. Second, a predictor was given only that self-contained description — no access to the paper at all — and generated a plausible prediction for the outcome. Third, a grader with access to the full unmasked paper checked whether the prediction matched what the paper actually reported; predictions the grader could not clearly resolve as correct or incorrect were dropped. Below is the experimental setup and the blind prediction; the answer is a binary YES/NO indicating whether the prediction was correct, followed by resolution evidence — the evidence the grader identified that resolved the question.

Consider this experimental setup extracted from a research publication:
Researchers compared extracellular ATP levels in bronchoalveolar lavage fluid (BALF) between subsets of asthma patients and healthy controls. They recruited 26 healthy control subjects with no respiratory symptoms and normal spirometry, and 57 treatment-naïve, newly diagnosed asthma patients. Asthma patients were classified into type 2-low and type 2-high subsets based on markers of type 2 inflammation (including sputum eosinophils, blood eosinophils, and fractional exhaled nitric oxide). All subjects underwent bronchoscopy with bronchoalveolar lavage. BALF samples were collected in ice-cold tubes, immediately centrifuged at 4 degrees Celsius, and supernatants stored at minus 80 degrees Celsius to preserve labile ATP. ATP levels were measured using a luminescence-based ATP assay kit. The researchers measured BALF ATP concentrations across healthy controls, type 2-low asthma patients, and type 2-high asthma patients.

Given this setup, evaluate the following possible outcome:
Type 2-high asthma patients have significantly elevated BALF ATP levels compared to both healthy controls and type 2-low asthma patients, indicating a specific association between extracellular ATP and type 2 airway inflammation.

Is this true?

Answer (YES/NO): YES